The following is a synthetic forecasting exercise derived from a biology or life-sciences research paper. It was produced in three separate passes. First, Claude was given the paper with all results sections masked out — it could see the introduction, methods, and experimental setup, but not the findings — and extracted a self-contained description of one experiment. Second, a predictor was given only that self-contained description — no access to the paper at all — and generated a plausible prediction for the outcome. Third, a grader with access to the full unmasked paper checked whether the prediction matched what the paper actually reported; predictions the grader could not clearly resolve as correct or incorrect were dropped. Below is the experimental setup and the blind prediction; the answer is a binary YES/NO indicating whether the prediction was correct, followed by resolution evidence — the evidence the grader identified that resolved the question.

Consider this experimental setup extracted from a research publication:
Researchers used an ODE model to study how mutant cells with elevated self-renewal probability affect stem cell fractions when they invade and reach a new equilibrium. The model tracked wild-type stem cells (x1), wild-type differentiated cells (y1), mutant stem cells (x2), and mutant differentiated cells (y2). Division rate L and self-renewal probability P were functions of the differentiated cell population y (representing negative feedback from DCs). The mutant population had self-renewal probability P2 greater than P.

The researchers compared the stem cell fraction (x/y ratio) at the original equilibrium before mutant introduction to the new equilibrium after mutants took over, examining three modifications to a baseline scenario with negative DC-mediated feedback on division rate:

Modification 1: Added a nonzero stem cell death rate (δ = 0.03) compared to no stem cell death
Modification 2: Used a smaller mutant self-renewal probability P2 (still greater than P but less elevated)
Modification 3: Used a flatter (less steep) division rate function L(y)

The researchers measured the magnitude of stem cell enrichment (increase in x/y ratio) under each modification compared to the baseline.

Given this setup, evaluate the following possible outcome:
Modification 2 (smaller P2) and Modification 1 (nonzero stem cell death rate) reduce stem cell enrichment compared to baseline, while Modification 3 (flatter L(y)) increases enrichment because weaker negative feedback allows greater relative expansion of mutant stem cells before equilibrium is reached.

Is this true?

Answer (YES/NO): NO